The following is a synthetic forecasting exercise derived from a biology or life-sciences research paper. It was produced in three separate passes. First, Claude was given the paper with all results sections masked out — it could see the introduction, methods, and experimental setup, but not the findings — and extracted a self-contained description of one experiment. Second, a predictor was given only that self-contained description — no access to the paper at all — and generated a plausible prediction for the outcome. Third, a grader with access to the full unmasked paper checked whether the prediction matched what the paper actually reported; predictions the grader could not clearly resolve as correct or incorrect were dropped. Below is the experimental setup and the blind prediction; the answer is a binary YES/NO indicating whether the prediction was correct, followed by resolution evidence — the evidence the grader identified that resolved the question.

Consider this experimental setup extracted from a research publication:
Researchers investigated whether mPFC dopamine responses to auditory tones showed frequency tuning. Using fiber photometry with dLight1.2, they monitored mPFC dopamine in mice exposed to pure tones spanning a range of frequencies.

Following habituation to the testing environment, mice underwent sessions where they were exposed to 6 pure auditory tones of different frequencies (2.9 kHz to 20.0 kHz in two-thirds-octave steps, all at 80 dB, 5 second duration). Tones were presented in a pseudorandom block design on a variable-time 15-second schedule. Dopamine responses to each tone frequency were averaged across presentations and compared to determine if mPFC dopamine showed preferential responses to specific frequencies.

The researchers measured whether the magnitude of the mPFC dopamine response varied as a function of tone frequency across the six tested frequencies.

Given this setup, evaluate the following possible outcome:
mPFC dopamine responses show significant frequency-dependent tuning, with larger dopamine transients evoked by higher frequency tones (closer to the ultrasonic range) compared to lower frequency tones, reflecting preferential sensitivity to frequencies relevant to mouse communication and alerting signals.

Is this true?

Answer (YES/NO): NO